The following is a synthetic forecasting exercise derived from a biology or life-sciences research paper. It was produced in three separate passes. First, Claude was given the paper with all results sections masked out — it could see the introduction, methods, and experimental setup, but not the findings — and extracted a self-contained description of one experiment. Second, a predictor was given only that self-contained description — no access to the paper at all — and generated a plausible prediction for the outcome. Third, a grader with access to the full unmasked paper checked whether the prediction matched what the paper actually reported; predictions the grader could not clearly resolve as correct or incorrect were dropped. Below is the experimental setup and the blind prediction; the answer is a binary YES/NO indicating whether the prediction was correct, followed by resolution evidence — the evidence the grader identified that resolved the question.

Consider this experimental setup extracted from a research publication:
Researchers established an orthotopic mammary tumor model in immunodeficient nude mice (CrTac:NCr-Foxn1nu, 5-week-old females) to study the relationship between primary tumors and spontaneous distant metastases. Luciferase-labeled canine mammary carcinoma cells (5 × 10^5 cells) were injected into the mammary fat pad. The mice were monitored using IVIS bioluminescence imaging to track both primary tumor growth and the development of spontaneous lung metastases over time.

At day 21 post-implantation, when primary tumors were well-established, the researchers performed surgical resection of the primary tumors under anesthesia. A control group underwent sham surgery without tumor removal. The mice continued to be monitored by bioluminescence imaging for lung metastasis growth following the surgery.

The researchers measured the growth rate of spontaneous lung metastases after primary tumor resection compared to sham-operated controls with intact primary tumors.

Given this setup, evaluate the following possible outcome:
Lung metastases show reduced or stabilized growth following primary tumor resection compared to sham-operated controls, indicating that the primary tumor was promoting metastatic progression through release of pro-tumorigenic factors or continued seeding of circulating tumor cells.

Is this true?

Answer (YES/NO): NO